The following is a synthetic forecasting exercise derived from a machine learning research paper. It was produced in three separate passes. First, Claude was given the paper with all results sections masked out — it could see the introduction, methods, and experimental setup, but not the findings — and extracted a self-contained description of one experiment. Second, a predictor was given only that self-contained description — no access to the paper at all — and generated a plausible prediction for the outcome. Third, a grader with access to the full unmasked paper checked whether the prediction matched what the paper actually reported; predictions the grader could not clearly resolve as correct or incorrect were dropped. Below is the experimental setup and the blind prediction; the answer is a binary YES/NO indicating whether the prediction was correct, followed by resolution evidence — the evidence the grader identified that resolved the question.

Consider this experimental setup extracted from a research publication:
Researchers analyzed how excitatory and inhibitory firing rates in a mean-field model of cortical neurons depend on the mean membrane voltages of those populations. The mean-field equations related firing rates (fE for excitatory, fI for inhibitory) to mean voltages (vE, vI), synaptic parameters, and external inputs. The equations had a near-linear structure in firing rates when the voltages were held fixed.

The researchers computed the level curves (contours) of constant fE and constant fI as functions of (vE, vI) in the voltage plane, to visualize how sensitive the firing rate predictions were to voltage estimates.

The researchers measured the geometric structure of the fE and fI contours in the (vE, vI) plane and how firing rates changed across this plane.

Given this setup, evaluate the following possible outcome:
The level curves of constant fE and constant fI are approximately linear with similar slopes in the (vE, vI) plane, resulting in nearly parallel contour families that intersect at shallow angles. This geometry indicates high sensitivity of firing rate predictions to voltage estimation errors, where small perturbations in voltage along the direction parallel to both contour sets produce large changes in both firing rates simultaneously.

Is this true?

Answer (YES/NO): YES